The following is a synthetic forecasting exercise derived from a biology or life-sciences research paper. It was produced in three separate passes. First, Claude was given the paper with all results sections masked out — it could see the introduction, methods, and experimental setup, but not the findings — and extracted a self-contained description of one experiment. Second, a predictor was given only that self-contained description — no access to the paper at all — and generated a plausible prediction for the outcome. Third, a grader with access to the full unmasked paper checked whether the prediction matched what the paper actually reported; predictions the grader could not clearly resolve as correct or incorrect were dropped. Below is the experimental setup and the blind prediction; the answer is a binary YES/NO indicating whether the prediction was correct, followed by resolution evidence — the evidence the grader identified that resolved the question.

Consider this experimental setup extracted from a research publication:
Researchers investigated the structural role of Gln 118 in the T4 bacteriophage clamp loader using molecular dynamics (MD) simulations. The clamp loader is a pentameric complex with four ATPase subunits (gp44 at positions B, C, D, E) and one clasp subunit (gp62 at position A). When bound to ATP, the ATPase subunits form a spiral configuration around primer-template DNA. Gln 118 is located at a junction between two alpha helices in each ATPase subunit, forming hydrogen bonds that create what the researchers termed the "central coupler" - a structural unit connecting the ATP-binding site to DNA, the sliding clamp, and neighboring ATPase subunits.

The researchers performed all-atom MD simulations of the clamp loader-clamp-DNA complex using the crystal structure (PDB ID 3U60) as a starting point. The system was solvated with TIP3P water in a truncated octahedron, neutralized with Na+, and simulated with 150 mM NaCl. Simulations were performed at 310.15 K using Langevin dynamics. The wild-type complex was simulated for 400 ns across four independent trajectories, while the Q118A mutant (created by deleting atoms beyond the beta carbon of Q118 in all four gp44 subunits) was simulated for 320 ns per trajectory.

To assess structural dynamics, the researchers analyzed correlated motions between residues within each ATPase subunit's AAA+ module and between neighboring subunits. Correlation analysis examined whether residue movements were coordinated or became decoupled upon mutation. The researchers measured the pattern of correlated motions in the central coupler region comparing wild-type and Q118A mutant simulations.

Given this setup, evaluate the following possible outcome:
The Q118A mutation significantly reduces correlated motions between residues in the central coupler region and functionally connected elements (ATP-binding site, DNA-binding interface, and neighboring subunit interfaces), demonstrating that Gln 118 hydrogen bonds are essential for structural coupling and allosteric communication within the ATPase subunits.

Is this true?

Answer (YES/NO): YES